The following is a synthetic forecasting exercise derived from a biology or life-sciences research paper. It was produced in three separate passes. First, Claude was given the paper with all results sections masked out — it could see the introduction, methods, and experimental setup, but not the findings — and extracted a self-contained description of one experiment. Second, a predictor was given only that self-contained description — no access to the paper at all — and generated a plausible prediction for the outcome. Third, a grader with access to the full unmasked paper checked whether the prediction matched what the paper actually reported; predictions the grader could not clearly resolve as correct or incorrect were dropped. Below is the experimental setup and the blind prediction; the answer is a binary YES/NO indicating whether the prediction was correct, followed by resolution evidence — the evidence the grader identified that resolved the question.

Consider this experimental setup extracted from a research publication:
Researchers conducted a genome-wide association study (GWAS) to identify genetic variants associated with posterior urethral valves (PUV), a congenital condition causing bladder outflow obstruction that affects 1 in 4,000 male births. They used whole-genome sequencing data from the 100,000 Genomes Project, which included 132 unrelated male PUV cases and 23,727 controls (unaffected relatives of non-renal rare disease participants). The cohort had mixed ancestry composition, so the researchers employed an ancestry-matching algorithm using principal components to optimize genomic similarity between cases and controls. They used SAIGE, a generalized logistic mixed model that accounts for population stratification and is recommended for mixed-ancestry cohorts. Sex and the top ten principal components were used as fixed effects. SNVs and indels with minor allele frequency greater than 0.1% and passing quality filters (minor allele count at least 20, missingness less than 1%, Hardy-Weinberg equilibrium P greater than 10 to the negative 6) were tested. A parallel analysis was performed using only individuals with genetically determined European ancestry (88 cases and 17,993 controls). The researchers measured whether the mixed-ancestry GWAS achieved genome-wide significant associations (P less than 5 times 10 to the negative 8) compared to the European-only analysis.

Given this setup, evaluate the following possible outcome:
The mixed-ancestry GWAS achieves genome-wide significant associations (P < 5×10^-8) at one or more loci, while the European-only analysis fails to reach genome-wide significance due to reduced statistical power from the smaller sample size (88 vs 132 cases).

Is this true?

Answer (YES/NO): NO